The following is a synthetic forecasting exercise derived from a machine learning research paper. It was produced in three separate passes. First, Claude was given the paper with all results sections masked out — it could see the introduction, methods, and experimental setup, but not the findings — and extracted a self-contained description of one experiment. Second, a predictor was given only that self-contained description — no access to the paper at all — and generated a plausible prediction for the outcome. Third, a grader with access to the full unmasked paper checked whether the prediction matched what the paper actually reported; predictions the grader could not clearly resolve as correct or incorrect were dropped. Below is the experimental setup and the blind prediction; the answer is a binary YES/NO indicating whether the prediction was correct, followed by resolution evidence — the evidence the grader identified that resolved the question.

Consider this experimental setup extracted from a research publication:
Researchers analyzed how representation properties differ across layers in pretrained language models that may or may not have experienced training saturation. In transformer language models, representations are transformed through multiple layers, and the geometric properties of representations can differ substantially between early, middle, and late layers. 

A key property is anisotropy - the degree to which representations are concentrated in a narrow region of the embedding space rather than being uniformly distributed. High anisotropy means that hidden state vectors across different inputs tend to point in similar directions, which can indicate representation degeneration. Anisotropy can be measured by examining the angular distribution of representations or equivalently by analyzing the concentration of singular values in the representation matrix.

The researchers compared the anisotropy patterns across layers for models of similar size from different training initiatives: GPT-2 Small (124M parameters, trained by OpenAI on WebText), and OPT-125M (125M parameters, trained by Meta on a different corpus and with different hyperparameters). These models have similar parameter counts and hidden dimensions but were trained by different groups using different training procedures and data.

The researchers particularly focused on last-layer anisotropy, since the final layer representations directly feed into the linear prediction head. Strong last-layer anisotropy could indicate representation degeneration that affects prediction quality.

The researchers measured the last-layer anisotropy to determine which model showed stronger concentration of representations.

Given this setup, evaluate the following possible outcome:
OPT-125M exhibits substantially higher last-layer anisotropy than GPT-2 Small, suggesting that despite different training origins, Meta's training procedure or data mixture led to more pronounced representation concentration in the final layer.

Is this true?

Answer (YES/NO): NO